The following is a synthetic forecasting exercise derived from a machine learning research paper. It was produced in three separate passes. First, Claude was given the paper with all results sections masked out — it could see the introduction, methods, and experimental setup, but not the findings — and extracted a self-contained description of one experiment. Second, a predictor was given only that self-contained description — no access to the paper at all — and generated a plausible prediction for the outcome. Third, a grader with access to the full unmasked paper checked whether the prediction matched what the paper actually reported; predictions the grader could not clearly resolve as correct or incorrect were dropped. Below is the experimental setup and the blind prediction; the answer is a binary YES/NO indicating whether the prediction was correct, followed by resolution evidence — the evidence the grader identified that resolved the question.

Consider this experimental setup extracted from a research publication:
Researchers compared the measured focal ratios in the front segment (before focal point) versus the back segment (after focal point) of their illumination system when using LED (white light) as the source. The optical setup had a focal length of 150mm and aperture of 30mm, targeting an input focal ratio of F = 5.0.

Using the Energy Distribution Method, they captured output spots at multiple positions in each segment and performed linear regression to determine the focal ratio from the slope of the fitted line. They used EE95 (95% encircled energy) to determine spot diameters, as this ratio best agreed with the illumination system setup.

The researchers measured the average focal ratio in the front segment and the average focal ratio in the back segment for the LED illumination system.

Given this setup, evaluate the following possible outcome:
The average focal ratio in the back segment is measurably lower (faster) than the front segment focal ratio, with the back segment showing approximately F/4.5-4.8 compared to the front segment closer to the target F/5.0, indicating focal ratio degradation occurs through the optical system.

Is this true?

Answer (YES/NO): YES